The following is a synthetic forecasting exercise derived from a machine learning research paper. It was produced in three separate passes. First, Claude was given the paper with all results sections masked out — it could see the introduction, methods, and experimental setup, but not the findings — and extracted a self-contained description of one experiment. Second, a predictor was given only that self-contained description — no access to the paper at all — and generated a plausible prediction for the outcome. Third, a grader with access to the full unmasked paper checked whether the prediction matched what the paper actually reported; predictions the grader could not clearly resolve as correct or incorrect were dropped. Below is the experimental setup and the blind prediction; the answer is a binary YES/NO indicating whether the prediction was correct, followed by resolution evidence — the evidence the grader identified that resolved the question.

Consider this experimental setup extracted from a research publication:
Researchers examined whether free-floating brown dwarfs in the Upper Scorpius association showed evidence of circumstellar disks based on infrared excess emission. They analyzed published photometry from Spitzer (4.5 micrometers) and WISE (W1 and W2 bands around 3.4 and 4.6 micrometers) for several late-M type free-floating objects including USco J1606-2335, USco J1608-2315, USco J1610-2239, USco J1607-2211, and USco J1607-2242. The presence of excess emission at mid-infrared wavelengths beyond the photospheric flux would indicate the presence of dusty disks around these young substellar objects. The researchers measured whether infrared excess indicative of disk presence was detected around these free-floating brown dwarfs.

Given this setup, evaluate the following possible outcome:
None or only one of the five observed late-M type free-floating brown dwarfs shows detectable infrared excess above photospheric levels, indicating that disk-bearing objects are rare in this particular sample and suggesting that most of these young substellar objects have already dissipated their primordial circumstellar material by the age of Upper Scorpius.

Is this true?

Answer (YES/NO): NO